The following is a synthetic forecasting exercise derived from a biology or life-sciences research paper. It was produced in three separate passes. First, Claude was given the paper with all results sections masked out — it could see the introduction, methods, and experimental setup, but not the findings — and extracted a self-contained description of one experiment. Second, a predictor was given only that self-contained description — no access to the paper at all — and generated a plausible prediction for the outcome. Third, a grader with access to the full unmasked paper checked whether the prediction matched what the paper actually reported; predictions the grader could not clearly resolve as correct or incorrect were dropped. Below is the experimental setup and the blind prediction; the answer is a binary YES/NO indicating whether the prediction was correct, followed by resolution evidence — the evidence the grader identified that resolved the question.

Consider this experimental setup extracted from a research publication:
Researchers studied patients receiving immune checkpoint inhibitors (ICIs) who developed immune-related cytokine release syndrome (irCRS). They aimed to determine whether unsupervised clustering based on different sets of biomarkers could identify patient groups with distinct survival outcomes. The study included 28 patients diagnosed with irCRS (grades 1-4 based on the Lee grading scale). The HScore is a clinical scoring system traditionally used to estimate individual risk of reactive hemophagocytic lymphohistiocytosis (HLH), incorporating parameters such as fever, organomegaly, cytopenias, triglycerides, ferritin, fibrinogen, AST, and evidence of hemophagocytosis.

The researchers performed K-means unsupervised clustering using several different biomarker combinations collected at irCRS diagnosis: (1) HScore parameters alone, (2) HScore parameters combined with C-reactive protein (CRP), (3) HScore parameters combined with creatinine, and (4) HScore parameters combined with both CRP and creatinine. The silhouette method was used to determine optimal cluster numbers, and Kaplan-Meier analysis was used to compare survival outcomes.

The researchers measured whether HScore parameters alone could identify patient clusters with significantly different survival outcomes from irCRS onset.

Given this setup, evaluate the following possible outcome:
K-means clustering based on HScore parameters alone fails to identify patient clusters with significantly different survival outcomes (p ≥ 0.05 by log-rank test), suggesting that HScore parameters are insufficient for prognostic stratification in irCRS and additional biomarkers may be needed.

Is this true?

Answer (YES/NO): YES